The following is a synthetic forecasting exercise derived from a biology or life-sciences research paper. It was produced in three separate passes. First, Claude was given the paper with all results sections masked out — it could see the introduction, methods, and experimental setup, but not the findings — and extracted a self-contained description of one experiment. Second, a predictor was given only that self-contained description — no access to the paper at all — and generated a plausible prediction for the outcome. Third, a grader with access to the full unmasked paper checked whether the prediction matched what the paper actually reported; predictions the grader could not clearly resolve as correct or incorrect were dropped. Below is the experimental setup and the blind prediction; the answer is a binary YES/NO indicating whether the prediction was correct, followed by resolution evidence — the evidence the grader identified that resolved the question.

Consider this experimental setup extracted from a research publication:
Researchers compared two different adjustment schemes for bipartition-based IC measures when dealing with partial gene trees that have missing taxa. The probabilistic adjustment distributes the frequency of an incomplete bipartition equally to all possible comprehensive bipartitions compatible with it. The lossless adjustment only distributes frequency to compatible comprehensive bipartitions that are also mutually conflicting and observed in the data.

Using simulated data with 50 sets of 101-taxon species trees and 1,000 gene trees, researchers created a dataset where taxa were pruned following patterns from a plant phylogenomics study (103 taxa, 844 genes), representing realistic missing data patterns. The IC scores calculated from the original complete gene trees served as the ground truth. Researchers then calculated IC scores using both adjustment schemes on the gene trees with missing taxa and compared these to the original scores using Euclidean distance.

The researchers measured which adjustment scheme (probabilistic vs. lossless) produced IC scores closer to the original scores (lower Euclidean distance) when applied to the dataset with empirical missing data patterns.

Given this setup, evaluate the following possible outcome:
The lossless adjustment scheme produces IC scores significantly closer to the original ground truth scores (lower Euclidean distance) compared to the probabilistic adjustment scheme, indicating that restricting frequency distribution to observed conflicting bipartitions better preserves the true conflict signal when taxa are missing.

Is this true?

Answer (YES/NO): NO